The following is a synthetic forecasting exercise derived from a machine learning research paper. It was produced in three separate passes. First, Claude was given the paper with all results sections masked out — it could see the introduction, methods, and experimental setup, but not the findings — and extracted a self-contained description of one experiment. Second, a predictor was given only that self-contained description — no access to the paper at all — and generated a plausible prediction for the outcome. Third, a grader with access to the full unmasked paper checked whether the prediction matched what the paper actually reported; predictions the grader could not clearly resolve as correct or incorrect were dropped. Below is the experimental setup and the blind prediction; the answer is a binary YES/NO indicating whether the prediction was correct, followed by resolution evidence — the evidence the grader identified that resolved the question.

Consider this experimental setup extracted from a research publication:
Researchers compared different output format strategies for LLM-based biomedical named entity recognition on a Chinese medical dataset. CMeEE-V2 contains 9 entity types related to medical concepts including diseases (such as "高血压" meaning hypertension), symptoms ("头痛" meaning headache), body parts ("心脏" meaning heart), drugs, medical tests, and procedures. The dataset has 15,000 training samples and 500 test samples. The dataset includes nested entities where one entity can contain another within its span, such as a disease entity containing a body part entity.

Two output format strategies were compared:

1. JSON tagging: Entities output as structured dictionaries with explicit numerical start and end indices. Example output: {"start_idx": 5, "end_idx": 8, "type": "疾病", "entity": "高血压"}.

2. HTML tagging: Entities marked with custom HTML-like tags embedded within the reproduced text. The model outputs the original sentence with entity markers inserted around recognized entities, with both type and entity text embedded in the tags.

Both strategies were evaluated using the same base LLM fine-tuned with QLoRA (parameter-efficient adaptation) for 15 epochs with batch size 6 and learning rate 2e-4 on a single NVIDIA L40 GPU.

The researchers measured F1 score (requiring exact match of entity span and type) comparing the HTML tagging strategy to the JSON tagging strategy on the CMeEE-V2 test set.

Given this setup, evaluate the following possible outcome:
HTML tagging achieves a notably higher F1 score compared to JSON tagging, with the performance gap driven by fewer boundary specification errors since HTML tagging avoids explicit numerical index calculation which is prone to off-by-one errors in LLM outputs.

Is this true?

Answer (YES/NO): NO